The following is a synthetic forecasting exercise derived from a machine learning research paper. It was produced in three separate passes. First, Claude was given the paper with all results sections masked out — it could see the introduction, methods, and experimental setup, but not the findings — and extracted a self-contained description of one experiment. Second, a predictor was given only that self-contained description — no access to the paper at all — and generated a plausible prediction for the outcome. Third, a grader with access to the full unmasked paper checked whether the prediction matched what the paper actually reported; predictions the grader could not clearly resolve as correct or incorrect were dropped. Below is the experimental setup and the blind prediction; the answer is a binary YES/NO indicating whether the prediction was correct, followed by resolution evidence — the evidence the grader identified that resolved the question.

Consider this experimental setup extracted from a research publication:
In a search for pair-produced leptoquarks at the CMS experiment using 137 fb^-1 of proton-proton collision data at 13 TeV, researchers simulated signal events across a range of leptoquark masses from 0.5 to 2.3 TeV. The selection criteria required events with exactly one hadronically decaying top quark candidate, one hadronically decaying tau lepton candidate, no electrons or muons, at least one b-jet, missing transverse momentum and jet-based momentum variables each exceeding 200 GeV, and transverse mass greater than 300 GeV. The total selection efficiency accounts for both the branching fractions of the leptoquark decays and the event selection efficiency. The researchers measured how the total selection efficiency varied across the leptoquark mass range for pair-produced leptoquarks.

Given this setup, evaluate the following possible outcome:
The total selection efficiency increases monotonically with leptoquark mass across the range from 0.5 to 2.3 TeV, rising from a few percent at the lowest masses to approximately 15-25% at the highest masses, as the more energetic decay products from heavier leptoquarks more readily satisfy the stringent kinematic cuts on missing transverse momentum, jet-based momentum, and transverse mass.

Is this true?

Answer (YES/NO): NO